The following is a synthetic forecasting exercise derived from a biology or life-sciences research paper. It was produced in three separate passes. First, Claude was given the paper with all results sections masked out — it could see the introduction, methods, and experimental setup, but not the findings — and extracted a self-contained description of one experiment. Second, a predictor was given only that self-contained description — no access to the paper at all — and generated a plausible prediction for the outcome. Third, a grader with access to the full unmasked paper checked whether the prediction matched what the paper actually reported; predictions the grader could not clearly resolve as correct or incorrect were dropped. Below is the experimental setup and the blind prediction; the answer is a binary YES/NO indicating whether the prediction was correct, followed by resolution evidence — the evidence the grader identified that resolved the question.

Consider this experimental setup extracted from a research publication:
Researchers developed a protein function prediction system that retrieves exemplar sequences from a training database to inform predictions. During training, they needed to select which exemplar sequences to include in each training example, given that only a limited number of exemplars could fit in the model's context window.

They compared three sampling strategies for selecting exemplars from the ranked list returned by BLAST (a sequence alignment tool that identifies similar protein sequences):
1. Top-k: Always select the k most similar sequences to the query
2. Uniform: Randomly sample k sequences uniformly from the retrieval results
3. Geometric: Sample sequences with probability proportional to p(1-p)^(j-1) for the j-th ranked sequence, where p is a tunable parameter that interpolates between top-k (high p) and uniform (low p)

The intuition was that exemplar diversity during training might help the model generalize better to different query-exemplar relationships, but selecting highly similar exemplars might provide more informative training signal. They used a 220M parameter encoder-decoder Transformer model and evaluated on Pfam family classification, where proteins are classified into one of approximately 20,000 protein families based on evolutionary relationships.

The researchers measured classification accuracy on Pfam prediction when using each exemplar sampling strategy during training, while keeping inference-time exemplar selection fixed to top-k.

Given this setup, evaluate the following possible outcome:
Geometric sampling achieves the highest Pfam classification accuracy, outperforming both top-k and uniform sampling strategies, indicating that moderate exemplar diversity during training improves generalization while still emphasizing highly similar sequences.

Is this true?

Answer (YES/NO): NO